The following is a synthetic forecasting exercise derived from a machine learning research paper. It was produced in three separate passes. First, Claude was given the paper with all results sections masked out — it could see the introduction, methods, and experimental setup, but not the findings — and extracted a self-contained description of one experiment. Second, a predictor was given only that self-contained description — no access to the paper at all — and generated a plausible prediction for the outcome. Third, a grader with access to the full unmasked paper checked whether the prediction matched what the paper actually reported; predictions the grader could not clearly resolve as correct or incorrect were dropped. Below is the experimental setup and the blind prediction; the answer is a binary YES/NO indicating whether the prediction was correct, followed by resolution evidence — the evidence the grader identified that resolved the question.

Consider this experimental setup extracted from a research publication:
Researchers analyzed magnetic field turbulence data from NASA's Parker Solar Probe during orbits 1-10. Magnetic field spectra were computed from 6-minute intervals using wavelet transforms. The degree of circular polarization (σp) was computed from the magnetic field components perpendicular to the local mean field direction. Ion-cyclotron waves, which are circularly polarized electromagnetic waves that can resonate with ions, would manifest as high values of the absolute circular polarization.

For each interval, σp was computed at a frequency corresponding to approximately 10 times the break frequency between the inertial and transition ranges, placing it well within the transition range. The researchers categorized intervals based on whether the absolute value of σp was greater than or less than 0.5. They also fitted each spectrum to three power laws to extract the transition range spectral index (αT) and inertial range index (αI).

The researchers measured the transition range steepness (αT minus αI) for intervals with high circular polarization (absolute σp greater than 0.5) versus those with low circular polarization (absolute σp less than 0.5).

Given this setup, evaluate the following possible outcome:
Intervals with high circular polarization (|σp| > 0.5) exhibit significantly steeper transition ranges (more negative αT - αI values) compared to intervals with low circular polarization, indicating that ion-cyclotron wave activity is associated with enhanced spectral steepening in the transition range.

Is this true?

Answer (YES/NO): YES